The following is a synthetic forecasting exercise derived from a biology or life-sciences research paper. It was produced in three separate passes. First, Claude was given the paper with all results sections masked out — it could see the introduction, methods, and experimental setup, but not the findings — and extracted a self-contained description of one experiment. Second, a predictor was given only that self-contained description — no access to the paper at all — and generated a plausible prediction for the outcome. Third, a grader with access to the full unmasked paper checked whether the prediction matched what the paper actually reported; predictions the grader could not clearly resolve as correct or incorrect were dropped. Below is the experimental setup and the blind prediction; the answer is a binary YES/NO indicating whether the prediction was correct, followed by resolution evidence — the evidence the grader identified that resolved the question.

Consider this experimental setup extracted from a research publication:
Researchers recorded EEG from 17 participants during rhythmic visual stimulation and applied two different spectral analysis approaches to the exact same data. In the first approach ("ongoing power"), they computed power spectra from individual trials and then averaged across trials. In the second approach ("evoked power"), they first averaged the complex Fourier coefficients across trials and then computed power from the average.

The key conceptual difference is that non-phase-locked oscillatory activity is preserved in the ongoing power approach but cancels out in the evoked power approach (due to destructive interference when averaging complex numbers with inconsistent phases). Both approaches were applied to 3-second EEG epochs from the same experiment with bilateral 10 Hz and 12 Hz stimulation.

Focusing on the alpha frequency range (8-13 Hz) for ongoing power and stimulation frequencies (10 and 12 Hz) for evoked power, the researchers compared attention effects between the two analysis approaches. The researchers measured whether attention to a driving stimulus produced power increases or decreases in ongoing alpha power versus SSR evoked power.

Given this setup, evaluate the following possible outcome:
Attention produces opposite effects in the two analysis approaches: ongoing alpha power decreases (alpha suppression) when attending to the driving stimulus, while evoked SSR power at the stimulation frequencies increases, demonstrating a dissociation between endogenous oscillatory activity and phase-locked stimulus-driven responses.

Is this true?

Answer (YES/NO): YES